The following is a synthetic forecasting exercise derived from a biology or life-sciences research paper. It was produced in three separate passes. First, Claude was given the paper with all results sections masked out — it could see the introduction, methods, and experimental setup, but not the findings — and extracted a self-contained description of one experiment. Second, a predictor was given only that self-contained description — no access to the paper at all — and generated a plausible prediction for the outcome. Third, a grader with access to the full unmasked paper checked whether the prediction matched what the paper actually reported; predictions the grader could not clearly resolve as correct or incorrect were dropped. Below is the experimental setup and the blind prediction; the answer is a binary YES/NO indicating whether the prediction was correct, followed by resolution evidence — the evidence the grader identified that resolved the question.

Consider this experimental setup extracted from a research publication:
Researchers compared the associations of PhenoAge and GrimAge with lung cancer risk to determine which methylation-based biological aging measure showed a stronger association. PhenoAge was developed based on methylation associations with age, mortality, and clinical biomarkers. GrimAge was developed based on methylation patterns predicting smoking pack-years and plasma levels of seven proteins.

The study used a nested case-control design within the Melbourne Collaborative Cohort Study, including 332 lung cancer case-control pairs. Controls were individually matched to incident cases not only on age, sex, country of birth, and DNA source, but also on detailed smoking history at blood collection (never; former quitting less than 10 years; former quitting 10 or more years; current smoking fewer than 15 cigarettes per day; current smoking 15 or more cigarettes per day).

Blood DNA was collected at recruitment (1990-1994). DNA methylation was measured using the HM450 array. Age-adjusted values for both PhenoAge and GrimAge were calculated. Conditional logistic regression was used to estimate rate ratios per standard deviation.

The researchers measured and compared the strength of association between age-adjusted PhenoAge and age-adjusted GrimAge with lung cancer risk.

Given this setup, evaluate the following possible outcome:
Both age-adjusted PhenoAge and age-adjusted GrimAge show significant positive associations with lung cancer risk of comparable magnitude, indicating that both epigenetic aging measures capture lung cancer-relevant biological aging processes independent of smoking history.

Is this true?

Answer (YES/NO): NO